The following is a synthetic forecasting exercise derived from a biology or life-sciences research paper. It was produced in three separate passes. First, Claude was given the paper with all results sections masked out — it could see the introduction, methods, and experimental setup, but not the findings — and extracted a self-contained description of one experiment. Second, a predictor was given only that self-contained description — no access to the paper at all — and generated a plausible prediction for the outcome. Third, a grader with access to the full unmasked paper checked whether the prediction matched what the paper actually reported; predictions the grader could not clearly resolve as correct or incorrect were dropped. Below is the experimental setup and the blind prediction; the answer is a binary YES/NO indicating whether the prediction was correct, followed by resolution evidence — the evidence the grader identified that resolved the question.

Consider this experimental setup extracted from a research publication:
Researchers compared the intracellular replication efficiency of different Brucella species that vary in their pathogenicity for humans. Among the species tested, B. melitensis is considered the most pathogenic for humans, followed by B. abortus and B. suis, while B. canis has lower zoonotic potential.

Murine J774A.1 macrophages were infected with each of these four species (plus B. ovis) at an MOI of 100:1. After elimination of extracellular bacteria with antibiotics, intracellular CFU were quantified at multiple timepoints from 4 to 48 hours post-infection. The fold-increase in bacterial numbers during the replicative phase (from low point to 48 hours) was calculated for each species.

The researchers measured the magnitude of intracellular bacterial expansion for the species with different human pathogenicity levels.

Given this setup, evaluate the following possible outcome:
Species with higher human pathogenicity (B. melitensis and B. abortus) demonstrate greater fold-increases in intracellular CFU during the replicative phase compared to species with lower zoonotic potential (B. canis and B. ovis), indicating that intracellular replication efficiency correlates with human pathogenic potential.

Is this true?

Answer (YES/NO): NO